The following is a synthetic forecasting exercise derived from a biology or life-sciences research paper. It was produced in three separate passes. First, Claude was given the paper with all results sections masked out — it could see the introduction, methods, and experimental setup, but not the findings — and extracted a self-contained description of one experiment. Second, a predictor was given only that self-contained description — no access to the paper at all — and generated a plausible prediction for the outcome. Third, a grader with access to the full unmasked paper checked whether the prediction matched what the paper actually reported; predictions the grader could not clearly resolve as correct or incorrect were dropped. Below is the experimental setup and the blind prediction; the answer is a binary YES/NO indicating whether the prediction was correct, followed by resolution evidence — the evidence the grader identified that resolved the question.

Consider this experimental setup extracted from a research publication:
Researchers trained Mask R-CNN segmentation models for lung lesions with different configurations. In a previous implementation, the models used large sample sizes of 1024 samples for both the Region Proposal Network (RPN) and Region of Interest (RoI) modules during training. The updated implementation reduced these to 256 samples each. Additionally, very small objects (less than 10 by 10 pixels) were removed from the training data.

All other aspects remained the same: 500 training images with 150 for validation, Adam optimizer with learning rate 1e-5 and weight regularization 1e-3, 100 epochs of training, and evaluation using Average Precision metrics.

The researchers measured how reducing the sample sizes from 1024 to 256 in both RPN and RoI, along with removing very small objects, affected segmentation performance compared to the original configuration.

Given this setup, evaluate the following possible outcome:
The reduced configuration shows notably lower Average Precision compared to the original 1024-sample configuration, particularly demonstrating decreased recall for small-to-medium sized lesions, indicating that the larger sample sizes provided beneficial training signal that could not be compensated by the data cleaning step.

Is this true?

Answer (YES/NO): NO